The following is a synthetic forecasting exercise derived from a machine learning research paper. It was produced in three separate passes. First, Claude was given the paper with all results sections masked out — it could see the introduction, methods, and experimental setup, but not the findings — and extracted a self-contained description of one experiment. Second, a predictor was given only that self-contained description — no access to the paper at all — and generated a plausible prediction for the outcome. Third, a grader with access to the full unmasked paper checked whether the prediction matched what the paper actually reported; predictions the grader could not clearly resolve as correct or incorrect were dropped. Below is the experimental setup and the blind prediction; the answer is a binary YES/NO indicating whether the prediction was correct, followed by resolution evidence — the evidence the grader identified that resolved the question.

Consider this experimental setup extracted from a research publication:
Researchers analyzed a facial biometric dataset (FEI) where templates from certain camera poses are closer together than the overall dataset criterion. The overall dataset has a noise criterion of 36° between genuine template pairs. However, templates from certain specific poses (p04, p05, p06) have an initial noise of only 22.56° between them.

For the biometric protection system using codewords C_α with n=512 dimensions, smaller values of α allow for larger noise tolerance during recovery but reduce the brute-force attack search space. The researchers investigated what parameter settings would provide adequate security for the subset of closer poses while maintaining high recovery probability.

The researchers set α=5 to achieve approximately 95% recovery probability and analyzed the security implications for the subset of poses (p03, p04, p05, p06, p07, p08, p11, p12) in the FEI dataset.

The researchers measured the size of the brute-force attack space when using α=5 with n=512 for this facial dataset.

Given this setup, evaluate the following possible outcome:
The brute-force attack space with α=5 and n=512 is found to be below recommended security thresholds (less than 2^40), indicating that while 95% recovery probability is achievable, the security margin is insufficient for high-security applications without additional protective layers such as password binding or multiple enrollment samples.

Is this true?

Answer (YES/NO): NO